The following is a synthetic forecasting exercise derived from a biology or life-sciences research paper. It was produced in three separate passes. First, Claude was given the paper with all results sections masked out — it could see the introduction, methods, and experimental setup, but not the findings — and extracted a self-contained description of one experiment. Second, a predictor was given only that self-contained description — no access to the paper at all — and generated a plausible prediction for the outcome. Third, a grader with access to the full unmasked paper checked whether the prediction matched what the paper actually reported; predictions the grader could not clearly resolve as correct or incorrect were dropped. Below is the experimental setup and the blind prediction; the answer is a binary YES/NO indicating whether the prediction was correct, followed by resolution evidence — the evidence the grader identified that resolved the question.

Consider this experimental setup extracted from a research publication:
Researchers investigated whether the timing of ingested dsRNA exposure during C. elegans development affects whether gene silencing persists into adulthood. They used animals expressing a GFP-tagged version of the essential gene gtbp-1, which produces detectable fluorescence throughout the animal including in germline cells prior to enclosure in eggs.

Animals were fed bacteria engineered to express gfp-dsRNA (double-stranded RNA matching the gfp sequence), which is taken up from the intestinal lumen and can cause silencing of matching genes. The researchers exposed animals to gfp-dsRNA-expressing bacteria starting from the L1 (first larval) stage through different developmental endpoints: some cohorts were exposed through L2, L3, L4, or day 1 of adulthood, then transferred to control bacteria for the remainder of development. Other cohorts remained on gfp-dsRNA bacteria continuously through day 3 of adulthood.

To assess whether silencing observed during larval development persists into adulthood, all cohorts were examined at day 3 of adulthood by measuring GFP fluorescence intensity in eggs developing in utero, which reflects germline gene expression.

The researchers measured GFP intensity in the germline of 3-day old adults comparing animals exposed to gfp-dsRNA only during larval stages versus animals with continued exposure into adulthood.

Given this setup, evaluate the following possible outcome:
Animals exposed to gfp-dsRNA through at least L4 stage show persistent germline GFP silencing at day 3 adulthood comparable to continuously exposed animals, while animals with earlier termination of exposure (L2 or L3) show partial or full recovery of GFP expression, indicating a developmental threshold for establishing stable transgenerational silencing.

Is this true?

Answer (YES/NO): NO